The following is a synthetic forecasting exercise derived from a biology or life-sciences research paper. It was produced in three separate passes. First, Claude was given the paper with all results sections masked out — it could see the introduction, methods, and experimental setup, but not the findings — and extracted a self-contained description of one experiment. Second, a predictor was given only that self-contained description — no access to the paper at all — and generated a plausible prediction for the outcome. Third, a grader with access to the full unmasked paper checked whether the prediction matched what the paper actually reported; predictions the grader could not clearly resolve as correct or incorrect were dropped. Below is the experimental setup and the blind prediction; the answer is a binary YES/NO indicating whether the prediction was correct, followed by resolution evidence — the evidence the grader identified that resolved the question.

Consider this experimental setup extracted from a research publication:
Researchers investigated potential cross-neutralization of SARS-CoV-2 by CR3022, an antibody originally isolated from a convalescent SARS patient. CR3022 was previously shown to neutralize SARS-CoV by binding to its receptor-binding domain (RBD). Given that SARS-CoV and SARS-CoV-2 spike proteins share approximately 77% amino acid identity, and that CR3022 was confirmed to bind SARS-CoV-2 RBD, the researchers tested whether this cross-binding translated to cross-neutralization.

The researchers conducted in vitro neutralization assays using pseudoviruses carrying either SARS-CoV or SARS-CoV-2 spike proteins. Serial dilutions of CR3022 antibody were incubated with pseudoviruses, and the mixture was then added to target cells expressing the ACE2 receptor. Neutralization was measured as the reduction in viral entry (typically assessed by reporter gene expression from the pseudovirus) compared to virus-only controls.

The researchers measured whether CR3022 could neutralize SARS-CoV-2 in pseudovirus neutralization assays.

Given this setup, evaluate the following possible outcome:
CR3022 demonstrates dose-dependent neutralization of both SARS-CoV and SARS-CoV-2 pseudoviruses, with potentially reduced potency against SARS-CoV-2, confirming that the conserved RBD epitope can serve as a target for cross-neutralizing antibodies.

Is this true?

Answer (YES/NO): NO